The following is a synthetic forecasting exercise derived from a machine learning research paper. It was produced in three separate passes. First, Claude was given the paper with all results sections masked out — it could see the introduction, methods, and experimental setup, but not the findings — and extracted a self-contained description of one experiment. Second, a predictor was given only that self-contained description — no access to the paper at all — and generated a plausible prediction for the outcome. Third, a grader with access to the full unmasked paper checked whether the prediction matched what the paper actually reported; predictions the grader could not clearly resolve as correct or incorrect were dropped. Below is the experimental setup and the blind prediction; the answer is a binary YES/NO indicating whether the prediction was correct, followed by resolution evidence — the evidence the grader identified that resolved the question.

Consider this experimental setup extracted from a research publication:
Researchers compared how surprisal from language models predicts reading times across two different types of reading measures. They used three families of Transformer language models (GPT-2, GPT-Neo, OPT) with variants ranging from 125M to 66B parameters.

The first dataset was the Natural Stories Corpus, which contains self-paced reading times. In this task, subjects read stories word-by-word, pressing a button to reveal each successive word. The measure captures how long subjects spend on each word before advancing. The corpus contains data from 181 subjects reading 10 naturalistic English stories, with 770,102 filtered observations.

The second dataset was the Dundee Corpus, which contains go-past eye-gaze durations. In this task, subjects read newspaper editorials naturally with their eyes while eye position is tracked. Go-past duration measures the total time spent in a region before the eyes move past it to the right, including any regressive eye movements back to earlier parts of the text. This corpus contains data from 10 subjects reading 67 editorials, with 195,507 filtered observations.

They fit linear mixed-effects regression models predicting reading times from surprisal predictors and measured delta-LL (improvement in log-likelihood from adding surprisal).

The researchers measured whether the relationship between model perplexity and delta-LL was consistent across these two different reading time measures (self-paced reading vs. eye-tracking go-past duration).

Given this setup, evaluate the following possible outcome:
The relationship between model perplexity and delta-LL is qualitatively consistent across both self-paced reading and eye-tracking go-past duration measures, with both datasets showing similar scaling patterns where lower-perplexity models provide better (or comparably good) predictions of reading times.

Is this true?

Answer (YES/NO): NO